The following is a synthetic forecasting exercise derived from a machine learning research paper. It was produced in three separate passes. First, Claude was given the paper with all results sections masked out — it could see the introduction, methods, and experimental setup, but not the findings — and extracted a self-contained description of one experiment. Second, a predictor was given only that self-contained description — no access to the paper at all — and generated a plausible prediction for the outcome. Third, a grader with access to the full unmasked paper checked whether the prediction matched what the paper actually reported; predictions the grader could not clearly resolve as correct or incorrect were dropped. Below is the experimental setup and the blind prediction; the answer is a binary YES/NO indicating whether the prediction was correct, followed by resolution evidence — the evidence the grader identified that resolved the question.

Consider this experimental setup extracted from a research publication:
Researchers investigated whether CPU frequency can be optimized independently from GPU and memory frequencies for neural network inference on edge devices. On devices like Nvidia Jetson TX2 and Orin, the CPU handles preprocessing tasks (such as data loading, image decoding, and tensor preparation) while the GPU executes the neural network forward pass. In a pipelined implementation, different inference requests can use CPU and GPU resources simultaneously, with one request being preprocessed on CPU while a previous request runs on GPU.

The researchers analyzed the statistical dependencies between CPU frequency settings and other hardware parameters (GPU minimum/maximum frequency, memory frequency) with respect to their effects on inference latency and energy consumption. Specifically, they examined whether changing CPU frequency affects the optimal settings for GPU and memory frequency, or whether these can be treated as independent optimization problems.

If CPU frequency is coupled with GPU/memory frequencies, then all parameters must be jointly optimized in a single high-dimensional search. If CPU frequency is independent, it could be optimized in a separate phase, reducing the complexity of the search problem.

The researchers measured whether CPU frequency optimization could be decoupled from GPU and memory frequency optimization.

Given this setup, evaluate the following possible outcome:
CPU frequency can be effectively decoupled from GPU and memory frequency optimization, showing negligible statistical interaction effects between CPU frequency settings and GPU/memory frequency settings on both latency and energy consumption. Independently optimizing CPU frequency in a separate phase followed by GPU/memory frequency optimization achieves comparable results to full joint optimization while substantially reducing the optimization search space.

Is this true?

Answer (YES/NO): YES